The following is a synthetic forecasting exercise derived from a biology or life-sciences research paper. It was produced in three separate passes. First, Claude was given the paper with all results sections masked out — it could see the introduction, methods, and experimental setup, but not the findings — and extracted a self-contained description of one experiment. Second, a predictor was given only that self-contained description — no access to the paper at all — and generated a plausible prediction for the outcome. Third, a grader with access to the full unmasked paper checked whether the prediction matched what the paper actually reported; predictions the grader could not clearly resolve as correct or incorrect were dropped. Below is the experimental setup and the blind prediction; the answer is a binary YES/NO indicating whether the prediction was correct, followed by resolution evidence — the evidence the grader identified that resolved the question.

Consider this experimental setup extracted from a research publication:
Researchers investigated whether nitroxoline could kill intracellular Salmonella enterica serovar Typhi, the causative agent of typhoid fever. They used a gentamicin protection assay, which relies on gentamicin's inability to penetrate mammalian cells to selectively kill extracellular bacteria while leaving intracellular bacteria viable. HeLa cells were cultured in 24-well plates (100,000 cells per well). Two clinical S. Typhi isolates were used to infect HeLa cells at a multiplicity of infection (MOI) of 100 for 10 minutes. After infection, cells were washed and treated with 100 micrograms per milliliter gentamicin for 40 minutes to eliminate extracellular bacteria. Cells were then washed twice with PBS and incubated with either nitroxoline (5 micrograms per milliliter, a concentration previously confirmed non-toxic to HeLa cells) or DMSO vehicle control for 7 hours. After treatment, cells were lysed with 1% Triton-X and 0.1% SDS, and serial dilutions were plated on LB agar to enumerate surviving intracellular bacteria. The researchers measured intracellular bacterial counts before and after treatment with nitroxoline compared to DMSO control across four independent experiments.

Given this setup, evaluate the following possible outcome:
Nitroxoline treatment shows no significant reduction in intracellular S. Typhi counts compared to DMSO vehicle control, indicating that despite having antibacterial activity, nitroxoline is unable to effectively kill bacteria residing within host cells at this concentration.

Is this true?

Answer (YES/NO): NO